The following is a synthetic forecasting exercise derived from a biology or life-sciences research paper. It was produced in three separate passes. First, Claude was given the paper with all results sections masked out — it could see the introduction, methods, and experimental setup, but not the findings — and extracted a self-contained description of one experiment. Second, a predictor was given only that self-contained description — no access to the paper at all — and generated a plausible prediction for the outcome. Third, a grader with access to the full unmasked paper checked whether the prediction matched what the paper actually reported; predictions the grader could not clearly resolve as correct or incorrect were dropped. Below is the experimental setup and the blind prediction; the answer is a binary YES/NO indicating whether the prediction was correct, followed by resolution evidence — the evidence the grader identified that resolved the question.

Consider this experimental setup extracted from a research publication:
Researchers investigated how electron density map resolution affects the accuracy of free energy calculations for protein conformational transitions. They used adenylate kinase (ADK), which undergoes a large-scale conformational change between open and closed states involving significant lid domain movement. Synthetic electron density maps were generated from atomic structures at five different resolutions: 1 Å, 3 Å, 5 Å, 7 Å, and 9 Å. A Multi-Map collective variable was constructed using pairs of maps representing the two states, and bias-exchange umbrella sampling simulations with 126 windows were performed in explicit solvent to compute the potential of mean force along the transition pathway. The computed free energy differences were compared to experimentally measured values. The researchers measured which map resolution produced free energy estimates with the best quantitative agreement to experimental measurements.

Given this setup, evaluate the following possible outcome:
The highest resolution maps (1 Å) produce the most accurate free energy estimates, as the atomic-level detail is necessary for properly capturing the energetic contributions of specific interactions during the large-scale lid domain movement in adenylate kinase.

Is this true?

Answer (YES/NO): NO